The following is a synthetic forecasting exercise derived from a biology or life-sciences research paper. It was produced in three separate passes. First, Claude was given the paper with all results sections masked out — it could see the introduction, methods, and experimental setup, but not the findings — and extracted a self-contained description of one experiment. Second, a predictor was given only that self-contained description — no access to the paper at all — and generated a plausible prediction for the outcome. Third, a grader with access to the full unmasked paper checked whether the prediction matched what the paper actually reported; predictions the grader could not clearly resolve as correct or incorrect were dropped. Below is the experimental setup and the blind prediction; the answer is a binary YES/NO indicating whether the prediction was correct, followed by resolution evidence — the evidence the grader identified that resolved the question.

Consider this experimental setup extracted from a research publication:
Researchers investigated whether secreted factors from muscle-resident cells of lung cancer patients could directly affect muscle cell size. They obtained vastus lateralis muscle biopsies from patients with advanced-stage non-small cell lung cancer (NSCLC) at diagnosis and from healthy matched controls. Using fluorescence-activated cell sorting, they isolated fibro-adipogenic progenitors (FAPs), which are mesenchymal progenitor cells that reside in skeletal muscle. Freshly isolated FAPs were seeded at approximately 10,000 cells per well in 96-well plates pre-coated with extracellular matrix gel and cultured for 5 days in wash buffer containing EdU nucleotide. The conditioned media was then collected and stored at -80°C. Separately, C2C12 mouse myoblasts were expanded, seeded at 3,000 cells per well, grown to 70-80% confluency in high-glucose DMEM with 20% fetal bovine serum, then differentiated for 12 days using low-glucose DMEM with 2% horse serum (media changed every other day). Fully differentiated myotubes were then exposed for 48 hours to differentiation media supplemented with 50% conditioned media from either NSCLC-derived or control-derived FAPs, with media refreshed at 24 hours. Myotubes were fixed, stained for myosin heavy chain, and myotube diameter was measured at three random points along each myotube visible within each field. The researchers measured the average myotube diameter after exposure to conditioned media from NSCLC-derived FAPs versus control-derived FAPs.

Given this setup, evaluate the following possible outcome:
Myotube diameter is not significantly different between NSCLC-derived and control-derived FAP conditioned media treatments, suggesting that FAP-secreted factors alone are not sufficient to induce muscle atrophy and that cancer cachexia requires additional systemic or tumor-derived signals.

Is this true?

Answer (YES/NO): NO